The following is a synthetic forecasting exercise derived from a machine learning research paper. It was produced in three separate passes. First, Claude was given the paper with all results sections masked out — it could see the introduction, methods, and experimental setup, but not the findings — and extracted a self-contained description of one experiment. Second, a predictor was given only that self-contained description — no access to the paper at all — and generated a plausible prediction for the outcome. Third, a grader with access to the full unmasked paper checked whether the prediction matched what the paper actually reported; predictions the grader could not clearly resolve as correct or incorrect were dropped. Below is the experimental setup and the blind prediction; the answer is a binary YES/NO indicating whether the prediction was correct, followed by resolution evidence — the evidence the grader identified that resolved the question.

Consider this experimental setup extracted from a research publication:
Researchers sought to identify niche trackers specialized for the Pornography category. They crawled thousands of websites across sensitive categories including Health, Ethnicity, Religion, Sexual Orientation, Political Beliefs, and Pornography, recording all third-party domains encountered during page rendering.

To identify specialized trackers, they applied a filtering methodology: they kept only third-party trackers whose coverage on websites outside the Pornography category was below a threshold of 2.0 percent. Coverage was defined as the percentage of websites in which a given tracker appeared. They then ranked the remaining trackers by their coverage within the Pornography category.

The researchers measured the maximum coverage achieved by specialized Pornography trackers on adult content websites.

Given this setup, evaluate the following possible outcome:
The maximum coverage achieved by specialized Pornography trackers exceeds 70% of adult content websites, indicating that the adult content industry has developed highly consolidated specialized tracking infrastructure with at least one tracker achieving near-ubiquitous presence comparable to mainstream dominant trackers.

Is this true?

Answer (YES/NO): NO